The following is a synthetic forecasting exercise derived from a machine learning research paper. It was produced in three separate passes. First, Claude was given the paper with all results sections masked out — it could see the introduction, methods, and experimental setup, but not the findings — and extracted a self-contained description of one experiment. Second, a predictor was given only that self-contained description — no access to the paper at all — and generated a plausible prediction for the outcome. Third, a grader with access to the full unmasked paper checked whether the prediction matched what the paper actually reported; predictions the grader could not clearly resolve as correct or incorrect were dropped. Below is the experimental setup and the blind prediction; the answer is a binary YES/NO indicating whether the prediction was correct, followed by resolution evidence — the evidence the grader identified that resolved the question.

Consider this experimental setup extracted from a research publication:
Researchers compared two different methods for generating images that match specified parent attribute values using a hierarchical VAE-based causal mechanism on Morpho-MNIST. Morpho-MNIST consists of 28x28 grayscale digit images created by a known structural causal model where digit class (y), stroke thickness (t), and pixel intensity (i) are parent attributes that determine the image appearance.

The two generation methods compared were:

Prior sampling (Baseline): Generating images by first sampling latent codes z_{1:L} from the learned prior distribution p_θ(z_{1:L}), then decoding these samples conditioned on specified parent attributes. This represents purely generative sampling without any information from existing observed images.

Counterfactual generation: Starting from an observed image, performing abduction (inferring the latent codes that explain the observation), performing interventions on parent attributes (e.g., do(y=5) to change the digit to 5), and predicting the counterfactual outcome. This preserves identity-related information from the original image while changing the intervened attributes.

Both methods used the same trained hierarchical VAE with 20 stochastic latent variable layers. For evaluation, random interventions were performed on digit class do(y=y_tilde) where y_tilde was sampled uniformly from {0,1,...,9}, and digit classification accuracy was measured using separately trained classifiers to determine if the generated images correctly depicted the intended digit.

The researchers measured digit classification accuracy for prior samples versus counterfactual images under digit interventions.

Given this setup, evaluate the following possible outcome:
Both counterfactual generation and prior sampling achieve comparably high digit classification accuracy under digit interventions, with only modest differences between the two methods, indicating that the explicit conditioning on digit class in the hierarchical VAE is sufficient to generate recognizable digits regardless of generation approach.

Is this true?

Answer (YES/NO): NO